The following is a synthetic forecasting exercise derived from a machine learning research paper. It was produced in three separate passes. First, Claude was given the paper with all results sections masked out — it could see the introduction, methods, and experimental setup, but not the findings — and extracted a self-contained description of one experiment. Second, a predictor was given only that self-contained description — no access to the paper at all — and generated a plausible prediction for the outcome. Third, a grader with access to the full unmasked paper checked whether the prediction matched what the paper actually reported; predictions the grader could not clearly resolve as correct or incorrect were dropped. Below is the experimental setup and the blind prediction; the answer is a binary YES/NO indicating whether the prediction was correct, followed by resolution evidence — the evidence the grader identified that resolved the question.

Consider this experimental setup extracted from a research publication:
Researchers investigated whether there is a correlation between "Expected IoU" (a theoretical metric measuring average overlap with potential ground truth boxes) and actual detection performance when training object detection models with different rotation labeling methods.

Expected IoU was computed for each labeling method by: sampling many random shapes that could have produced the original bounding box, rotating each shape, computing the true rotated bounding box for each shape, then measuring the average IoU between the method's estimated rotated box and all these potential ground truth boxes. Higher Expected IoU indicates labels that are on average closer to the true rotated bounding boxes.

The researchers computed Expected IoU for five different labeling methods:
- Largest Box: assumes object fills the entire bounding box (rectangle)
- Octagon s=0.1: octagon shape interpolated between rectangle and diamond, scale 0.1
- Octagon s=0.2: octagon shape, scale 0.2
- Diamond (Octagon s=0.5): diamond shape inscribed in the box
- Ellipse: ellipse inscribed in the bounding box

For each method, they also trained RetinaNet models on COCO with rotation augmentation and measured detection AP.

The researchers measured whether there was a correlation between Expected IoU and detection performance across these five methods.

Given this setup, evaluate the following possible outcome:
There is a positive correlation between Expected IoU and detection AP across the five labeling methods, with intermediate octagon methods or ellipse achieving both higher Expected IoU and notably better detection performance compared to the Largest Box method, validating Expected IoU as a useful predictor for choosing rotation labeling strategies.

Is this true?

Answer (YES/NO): YES